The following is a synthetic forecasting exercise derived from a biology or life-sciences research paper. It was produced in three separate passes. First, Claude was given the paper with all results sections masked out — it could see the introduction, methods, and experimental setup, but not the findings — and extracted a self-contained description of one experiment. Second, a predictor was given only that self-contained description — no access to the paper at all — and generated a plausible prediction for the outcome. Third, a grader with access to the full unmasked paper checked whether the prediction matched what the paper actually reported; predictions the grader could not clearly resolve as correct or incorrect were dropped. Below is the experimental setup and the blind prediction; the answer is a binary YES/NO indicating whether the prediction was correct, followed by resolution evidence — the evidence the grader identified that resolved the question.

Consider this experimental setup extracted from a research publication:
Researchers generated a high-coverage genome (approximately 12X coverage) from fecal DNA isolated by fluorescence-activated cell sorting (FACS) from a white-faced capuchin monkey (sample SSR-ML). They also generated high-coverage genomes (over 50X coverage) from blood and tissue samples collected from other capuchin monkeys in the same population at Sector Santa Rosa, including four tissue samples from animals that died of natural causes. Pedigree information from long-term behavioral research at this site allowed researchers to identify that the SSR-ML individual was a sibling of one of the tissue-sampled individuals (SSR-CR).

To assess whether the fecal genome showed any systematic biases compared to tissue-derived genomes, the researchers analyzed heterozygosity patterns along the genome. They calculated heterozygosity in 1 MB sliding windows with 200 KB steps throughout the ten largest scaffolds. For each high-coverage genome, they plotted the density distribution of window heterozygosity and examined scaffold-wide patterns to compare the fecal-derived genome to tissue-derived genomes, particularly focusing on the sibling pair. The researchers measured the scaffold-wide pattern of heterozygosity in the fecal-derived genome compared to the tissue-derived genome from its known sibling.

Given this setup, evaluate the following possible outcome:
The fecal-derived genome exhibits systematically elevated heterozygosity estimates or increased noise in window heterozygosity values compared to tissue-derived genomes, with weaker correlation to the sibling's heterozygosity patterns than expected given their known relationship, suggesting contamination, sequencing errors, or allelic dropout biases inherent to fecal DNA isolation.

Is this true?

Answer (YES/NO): NO